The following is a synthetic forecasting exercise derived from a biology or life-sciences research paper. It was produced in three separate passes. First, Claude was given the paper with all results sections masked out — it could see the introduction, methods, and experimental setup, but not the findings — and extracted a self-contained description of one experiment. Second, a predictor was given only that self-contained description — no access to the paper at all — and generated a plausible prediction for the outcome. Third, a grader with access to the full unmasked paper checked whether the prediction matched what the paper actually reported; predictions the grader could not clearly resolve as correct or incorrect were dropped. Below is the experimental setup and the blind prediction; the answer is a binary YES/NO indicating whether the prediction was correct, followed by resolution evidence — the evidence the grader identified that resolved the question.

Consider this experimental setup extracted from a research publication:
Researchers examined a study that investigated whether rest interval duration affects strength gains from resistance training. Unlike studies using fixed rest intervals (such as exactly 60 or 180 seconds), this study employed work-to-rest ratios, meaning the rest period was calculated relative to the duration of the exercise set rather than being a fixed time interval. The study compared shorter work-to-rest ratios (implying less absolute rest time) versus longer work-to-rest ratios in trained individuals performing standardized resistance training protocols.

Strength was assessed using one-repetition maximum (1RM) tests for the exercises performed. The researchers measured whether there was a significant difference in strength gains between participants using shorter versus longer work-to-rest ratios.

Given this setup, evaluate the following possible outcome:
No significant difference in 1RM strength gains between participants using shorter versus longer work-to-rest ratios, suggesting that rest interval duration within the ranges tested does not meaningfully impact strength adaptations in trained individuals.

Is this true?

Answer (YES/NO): YES